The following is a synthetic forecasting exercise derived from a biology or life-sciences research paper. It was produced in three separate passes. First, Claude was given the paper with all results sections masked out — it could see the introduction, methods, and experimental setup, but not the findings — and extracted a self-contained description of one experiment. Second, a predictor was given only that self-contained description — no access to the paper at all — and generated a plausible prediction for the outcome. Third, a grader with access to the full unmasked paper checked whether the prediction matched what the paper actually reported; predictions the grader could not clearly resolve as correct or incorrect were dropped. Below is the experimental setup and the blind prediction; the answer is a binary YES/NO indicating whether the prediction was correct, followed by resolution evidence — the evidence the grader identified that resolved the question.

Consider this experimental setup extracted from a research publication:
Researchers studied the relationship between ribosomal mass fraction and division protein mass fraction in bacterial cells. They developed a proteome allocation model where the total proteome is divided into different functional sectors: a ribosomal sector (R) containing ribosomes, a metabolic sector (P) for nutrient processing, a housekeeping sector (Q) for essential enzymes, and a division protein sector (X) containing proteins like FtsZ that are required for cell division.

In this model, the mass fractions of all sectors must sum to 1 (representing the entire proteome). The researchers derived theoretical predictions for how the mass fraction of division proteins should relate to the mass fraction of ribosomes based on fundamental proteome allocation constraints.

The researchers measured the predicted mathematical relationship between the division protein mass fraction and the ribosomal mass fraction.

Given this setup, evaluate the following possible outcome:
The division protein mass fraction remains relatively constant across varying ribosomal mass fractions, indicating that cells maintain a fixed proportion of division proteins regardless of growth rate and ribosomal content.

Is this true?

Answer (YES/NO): NO